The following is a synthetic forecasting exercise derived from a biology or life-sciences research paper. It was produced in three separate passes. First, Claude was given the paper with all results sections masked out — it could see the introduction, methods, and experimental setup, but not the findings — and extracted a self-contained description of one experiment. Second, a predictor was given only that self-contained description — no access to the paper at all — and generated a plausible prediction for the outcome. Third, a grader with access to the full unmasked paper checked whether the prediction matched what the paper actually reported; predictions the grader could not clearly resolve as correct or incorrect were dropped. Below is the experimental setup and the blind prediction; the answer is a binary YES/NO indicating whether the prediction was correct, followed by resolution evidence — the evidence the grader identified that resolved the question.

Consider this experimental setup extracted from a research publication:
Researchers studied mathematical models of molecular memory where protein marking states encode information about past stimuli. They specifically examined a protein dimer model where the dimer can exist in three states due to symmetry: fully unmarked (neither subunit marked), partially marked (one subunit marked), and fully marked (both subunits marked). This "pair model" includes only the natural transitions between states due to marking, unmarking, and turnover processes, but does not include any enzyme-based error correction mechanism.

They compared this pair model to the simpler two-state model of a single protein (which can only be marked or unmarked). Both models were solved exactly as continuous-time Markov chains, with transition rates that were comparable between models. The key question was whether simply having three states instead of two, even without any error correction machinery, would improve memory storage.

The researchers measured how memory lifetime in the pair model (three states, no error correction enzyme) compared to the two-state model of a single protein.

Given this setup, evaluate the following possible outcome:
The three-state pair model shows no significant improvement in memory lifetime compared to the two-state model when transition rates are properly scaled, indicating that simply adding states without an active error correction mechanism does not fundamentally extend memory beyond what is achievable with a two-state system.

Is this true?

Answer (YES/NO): NO